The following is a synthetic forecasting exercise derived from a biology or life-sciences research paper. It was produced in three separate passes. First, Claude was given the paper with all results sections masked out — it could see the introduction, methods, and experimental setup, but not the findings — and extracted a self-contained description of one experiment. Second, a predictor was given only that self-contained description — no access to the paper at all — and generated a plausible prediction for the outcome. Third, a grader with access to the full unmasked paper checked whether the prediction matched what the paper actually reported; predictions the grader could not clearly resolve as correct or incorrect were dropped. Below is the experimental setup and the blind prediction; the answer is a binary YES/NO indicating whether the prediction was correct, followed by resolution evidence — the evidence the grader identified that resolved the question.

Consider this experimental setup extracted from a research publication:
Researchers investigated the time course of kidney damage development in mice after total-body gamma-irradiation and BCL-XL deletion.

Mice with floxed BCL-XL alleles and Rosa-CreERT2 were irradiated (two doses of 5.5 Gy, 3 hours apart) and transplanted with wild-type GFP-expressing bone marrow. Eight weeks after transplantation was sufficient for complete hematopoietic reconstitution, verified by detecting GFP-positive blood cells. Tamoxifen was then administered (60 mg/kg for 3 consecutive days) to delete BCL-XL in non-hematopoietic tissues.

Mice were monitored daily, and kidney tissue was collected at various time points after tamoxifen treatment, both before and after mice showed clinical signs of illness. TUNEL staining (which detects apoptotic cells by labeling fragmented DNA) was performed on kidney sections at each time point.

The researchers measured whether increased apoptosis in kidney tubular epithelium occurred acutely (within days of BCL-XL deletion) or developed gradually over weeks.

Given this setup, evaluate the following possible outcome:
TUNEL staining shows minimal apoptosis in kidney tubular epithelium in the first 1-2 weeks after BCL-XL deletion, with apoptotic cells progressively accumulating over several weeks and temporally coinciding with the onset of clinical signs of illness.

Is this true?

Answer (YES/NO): NO